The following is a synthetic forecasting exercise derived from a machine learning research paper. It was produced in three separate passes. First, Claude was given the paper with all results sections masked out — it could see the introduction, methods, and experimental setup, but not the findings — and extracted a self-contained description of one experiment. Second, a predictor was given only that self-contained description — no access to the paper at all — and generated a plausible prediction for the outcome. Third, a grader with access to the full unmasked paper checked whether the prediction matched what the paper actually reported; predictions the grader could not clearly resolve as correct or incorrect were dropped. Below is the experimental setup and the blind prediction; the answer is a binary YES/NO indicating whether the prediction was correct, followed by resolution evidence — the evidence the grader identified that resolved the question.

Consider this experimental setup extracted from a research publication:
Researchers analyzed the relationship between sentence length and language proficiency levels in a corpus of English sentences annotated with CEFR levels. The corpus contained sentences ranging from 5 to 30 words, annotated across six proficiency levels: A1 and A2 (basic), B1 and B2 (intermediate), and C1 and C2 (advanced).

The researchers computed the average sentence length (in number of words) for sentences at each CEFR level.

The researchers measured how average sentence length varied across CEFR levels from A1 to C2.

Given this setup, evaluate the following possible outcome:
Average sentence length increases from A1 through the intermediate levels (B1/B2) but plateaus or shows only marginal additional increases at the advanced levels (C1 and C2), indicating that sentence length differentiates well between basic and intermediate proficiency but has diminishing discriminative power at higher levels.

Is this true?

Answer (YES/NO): YES